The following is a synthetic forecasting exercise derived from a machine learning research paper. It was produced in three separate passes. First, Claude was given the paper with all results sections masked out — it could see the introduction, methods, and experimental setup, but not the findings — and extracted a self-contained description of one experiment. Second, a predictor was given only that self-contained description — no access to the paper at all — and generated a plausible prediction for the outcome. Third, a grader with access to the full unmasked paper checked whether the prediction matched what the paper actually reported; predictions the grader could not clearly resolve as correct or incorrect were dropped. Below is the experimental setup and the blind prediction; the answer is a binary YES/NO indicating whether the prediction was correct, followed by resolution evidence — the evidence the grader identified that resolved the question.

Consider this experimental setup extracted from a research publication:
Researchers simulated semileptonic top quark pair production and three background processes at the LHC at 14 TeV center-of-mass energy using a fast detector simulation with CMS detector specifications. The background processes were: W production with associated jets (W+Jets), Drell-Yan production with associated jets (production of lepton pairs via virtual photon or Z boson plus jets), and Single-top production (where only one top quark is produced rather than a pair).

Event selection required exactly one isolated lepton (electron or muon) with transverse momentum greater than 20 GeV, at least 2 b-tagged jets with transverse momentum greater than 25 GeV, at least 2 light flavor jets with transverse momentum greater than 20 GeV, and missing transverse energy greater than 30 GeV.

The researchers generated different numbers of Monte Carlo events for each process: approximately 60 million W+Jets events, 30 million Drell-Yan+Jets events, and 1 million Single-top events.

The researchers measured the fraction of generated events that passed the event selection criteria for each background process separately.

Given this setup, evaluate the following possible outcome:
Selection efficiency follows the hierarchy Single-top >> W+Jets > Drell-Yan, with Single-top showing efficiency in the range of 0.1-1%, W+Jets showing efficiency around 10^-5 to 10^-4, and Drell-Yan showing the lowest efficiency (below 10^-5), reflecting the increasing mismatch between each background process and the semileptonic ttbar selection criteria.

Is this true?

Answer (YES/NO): NO